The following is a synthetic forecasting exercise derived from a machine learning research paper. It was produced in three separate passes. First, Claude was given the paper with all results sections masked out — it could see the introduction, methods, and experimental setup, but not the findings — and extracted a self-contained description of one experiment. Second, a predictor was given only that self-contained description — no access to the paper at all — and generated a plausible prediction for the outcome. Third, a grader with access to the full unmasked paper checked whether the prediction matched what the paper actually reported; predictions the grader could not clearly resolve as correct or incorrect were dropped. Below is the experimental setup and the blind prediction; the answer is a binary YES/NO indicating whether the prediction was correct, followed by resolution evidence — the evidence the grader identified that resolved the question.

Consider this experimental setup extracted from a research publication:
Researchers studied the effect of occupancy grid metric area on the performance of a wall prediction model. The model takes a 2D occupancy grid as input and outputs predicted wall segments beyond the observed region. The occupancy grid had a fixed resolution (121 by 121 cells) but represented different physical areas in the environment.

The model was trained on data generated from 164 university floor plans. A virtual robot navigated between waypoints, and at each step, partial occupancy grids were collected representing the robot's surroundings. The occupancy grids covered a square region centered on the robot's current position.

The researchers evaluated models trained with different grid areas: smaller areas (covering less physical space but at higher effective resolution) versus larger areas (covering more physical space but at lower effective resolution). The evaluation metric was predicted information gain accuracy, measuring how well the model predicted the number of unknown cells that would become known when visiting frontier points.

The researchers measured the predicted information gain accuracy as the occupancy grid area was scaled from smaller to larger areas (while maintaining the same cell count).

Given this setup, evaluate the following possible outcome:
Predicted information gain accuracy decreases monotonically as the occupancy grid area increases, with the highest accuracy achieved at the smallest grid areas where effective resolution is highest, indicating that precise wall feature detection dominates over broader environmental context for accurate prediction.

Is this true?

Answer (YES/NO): NO